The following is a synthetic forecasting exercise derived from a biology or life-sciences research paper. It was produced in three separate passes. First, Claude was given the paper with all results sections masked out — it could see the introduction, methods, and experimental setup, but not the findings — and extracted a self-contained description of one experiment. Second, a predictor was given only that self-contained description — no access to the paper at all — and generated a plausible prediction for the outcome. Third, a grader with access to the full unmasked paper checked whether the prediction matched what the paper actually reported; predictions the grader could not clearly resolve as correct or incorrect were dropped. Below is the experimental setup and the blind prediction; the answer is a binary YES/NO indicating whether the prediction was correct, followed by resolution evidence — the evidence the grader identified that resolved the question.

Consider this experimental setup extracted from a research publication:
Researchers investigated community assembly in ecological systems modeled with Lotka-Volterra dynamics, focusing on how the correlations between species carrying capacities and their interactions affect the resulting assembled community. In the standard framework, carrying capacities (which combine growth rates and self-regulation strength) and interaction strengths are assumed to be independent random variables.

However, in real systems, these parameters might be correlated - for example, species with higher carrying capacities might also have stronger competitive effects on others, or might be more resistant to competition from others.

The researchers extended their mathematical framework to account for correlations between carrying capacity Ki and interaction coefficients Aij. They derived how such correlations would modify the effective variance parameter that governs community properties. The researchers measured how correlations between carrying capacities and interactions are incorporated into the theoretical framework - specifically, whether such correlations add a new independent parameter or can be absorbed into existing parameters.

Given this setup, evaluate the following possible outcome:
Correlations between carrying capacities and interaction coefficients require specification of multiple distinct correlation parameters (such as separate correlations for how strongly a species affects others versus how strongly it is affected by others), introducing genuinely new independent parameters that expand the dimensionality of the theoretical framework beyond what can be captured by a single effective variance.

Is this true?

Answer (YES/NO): NO